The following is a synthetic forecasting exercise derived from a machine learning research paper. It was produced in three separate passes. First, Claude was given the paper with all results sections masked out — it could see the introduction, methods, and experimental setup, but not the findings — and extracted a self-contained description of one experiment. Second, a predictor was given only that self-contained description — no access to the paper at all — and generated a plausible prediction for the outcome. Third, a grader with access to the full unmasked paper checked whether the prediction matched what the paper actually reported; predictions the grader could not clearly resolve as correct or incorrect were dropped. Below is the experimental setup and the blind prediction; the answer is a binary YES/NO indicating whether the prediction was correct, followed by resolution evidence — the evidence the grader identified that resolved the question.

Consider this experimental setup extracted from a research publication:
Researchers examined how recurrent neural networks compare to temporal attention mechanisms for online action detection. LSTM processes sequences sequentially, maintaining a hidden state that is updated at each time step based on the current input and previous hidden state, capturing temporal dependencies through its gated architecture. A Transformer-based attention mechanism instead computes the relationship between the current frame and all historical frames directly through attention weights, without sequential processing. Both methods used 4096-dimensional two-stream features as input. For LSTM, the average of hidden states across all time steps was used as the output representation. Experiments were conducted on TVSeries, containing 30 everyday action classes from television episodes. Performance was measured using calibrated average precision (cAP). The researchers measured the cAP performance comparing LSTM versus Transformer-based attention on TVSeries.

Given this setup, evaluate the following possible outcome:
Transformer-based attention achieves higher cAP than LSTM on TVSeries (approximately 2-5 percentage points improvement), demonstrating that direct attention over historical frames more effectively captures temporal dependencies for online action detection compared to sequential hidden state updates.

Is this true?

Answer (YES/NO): NO